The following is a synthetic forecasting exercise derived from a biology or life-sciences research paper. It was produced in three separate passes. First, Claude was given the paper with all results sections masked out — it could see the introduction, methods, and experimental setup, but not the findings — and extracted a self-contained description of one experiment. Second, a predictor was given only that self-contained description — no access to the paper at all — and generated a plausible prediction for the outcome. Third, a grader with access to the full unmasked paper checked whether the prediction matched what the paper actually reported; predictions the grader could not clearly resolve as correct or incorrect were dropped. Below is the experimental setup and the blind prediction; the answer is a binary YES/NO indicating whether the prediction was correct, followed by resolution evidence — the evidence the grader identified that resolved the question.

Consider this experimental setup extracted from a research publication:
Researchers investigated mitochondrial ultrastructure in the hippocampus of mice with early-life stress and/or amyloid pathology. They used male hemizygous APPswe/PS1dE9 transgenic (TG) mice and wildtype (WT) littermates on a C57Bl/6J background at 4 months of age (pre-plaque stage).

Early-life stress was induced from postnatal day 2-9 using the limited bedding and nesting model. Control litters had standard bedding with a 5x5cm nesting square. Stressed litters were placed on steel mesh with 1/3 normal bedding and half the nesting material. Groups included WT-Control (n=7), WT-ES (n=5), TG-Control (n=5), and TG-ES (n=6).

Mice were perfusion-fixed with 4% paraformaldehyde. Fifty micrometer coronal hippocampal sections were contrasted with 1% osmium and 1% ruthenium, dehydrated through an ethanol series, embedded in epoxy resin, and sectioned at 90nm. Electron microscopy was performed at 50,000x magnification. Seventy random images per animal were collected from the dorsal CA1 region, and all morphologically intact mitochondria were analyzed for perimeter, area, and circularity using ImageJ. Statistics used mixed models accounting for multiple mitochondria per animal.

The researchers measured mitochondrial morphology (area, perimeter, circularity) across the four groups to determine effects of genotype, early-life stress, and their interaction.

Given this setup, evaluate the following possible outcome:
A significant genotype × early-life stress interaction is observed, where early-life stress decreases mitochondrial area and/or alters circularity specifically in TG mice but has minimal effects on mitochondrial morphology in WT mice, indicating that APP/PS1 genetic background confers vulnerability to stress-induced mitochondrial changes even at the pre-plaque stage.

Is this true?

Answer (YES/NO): NO